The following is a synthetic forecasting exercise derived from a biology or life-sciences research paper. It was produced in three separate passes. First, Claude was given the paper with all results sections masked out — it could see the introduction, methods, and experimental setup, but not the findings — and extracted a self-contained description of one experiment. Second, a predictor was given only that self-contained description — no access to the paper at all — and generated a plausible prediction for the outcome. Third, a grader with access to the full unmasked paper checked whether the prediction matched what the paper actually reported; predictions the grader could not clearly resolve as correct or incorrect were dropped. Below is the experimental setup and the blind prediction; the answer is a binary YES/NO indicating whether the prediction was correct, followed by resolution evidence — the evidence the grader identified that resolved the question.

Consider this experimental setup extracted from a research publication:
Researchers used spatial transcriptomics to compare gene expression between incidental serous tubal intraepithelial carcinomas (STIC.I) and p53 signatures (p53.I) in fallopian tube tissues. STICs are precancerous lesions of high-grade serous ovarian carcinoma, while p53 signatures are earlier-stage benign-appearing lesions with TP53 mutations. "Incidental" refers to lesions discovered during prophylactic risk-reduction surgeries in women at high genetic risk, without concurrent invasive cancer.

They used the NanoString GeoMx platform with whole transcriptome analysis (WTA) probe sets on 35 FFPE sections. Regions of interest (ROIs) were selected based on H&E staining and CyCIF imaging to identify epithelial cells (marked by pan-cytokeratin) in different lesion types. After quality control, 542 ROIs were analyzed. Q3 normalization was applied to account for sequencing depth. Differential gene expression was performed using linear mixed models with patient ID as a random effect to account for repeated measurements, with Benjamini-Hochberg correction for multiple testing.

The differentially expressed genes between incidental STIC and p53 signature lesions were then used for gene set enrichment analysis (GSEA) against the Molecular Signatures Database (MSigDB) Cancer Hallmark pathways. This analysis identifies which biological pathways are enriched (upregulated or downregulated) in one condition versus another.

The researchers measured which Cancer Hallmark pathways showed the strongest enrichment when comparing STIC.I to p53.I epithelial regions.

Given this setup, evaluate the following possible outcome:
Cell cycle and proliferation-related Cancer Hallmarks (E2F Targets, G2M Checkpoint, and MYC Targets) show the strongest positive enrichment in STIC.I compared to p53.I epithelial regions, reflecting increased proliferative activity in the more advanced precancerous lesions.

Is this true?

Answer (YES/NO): NO